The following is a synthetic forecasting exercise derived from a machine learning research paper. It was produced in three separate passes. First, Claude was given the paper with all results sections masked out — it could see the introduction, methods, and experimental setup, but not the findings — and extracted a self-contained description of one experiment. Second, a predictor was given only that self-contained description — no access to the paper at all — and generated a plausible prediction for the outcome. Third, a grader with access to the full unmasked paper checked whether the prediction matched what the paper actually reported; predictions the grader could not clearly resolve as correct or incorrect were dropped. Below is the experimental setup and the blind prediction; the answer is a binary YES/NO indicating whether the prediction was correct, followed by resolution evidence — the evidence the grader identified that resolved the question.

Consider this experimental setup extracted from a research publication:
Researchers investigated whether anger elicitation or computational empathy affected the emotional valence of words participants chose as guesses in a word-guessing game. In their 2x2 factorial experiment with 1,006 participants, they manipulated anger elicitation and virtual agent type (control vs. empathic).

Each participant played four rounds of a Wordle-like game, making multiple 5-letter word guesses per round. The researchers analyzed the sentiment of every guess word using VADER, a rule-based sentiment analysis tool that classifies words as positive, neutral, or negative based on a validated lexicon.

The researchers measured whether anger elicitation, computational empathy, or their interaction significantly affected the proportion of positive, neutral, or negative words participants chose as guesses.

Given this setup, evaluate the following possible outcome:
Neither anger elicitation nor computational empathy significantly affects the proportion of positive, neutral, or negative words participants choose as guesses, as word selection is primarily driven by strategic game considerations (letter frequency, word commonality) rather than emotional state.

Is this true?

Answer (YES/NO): YES